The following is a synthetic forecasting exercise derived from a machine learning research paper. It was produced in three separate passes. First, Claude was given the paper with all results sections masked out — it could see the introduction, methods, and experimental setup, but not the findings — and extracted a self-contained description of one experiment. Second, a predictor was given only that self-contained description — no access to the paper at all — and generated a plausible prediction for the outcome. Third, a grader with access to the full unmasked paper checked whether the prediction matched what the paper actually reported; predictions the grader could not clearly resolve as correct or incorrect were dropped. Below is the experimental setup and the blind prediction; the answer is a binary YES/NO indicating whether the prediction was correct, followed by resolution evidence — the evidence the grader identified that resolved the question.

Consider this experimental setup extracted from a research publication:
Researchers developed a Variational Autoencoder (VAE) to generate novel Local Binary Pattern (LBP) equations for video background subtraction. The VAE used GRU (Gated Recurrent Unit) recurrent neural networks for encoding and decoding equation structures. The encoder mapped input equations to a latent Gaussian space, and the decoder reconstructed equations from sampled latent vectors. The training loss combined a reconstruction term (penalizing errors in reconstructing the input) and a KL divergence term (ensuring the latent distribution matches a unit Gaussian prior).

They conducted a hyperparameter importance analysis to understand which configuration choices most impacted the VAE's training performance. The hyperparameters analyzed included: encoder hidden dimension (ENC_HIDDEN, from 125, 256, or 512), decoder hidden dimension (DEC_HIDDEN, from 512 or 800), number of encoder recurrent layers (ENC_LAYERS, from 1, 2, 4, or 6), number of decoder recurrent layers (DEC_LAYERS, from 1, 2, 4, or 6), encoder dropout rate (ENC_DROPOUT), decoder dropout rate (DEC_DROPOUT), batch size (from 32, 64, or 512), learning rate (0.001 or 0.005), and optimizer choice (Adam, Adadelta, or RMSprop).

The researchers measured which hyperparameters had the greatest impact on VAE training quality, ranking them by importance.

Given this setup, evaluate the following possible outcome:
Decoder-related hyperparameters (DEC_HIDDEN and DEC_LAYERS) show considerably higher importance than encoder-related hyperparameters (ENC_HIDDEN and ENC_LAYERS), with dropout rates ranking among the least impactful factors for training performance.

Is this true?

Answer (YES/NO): NO